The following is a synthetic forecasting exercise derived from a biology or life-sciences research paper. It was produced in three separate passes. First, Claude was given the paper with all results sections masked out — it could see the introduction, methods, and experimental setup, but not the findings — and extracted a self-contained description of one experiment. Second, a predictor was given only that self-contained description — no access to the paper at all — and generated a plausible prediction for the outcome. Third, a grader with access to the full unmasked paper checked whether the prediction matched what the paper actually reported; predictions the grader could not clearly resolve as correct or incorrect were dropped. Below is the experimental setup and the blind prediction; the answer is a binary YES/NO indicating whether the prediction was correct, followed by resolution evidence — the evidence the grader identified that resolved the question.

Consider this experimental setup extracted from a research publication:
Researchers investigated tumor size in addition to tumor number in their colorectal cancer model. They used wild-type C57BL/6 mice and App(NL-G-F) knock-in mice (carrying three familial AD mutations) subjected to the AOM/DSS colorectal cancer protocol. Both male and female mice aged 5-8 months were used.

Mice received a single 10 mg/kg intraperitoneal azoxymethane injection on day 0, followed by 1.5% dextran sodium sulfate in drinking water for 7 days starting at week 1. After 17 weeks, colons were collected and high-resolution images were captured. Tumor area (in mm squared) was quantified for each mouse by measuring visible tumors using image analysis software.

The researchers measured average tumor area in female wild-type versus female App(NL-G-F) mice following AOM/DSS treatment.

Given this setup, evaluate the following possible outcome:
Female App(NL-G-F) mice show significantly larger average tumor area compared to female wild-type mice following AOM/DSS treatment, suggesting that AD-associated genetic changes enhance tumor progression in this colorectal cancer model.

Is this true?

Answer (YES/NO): NO